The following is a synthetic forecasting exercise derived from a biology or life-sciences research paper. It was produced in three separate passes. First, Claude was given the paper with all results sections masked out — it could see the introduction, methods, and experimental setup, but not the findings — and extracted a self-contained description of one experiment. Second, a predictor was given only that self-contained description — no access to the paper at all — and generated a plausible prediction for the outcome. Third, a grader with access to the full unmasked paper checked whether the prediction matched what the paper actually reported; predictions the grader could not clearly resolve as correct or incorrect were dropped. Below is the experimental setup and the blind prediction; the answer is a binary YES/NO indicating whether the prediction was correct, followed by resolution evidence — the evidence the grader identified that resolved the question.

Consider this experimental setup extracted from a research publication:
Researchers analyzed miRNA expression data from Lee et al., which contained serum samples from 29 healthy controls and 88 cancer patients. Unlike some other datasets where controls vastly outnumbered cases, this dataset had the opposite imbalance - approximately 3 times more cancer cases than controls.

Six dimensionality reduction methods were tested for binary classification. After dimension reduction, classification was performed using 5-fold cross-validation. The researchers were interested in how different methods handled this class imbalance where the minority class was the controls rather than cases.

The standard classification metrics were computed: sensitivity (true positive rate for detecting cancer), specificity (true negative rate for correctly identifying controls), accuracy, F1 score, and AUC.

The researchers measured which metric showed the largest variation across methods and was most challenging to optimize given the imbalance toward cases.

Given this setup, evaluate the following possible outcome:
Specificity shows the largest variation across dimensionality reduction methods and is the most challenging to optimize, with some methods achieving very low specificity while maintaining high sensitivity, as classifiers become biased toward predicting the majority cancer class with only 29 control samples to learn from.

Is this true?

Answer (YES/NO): NO